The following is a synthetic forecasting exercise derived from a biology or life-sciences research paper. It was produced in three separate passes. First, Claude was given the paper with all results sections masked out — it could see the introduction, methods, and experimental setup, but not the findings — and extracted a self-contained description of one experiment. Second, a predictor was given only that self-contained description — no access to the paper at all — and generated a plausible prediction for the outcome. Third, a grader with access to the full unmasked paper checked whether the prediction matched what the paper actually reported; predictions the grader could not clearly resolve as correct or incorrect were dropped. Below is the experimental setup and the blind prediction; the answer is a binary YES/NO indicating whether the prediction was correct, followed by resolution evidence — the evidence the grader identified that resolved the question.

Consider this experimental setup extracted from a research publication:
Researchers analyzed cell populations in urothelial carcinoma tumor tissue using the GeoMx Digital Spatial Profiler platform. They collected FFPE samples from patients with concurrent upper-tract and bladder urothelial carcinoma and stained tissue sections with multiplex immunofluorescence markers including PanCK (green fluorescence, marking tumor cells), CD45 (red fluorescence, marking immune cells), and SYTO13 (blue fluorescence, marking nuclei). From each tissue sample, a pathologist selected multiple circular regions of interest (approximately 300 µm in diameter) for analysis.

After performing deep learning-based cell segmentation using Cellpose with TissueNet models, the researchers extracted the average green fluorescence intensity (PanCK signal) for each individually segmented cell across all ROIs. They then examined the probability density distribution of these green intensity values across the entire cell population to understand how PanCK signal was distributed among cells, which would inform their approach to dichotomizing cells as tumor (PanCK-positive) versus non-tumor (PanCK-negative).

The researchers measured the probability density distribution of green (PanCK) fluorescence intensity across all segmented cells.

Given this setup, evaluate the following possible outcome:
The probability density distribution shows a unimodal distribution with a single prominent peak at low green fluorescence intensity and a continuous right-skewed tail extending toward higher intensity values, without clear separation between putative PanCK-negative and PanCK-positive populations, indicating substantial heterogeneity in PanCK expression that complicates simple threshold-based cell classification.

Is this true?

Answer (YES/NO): NO